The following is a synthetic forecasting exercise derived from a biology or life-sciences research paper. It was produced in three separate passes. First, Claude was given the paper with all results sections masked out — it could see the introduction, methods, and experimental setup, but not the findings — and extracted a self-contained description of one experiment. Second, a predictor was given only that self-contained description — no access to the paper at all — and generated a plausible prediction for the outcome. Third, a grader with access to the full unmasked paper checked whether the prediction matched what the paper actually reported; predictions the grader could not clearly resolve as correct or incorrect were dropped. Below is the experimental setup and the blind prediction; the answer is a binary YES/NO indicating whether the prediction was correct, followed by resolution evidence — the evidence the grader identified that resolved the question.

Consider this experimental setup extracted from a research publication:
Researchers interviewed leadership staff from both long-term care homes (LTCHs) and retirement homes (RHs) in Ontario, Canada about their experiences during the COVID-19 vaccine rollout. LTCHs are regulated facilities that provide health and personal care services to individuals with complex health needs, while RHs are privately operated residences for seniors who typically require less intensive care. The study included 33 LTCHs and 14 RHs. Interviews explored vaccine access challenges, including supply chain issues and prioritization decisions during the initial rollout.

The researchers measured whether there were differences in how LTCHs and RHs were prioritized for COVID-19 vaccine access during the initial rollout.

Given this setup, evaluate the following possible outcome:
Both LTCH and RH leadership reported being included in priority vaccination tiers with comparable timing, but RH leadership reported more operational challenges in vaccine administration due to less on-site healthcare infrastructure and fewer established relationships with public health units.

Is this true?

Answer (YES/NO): NO